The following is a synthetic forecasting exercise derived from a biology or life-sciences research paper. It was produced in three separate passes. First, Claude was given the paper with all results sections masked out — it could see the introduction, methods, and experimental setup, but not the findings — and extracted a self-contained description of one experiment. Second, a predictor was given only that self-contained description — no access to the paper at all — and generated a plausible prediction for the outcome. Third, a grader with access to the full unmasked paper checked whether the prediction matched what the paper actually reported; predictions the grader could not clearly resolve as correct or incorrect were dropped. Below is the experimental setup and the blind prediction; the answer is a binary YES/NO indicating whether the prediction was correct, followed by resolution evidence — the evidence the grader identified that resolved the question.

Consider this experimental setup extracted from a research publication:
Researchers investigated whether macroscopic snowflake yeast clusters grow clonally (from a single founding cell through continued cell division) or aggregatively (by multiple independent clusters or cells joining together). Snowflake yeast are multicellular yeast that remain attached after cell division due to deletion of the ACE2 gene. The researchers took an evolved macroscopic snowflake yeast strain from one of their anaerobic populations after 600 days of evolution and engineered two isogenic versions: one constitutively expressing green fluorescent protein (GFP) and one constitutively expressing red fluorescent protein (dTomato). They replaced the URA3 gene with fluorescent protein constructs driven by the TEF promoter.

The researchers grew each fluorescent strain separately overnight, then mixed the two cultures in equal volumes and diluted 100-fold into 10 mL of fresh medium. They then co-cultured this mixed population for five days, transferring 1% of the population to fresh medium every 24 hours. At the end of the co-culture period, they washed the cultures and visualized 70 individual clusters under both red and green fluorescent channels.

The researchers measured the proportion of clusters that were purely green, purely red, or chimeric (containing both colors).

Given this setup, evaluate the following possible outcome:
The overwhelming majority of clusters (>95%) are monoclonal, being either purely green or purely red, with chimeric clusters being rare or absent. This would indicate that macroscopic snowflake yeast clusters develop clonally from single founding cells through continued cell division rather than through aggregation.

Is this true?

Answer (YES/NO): YES